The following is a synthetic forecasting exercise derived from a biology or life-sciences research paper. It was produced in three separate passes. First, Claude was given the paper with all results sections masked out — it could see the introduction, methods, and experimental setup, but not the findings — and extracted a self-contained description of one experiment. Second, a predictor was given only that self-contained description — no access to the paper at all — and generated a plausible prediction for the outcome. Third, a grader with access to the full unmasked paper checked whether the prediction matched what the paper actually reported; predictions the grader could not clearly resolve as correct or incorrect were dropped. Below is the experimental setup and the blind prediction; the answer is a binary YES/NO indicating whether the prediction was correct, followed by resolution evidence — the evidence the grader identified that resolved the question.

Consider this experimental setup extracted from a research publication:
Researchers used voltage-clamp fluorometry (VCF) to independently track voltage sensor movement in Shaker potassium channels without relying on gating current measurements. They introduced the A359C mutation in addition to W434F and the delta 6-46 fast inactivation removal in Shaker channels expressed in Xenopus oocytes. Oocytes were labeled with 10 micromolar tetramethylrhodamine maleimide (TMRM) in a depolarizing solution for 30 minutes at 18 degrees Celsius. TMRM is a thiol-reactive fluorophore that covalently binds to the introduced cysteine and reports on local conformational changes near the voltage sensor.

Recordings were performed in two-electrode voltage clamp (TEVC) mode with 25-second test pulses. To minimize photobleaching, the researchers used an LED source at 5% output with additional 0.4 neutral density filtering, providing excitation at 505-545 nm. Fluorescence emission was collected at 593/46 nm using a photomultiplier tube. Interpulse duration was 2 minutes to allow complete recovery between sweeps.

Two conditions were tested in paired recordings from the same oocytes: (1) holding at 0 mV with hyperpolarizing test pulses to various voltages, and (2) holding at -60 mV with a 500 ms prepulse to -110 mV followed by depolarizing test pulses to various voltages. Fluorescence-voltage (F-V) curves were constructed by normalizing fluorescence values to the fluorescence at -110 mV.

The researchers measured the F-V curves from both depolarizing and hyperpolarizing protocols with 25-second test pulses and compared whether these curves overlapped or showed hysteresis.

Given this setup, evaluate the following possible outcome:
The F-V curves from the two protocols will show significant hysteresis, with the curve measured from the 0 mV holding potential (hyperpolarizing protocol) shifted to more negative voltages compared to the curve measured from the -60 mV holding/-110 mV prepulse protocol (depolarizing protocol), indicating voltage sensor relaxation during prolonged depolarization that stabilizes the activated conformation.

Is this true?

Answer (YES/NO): NO